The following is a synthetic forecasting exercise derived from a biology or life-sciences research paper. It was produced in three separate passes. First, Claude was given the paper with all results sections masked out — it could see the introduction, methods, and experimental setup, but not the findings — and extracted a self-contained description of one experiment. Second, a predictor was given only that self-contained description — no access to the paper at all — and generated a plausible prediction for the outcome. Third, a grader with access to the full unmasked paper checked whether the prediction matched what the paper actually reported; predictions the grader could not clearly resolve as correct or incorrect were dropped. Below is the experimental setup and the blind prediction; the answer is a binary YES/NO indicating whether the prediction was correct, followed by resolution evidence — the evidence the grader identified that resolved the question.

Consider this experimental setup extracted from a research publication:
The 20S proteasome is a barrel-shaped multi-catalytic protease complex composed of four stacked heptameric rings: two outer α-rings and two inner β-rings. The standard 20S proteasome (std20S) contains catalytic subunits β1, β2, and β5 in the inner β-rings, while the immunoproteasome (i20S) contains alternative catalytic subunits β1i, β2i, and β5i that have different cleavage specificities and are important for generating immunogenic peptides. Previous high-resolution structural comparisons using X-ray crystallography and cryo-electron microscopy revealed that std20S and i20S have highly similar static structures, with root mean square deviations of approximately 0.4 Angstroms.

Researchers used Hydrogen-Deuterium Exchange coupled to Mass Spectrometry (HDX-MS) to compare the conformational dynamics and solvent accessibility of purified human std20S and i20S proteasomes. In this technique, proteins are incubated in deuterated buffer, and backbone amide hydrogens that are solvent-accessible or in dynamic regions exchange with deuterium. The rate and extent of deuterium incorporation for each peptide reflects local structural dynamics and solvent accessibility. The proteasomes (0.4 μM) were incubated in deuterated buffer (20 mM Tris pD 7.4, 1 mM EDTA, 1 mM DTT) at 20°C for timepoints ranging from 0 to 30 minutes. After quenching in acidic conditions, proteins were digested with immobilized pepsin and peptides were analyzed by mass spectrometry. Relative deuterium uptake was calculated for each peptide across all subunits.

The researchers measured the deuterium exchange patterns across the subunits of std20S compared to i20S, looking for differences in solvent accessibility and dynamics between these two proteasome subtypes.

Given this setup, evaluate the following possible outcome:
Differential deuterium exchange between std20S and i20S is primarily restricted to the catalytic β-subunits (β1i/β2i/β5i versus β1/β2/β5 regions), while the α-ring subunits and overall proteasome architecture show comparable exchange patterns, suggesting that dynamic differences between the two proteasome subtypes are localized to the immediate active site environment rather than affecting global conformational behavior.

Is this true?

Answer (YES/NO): NO